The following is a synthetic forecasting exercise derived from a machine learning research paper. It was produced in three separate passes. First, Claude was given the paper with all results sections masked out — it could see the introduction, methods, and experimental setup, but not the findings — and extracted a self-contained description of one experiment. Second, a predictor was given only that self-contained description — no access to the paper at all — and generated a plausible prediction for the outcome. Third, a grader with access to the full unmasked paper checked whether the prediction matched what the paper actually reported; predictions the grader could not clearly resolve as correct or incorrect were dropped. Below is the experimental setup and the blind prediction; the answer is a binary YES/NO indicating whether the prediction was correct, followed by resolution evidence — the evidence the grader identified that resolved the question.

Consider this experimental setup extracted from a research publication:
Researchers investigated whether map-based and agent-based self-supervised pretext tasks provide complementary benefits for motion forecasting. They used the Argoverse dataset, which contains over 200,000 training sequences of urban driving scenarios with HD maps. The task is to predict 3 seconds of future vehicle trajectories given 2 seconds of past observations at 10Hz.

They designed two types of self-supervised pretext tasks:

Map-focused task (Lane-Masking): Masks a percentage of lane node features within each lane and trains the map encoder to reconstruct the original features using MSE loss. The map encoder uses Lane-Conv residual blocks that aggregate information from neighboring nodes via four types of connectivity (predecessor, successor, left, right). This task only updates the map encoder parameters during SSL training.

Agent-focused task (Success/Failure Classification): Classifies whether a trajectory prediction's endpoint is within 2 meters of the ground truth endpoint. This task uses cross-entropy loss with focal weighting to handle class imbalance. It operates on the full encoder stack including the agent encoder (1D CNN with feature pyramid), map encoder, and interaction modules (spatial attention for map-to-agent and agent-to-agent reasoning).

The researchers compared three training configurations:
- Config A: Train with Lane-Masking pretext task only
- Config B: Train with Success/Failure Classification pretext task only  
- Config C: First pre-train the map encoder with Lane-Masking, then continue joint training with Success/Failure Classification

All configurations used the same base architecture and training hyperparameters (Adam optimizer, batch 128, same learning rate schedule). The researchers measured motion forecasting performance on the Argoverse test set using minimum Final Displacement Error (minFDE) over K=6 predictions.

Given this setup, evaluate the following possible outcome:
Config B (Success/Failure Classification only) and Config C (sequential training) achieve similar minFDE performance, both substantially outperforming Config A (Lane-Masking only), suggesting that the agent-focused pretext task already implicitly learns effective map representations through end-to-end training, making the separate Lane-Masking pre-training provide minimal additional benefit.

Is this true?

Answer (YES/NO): NO